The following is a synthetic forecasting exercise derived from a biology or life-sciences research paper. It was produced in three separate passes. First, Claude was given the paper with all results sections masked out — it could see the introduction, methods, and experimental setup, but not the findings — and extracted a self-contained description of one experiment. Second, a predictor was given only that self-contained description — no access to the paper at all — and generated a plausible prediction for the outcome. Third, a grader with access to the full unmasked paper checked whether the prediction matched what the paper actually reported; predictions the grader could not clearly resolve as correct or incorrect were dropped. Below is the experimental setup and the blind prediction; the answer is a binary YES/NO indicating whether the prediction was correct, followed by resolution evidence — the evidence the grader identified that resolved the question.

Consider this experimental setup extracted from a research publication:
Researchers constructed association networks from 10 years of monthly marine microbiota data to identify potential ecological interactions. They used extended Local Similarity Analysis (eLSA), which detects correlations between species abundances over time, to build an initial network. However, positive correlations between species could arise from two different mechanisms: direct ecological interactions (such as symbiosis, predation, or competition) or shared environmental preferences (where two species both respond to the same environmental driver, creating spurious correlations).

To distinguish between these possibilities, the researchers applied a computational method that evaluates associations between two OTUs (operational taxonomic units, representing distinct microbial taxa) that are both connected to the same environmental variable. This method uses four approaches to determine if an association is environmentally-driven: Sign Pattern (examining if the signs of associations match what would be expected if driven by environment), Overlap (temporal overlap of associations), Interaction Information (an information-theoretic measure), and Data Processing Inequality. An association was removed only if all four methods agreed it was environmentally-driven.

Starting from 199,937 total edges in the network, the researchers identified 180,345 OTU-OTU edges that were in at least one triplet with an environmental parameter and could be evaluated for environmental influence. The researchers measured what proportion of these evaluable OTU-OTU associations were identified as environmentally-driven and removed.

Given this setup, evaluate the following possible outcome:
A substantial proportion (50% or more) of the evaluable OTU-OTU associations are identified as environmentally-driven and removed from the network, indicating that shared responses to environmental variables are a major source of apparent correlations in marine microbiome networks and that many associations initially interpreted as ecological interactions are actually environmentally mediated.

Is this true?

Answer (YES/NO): NO